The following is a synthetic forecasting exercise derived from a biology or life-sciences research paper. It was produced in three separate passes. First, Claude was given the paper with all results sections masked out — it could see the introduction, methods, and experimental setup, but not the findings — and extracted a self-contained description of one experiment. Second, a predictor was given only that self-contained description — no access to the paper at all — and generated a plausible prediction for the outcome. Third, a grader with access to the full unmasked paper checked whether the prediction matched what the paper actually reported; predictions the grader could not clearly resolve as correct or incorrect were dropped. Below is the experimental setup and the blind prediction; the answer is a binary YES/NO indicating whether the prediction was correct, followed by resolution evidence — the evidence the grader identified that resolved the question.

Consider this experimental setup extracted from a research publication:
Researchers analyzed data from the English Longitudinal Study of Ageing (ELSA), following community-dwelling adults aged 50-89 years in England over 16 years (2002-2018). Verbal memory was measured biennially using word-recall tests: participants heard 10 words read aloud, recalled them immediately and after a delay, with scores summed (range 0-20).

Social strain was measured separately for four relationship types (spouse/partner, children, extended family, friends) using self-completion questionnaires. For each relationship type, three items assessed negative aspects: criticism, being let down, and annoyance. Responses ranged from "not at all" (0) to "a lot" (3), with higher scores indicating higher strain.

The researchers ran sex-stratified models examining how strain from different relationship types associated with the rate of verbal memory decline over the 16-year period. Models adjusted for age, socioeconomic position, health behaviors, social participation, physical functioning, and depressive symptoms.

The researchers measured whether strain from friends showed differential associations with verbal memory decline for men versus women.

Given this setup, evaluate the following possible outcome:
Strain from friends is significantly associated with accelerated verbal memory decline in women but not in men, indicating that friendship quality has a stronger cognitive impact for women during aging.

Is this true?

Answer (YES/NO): NO